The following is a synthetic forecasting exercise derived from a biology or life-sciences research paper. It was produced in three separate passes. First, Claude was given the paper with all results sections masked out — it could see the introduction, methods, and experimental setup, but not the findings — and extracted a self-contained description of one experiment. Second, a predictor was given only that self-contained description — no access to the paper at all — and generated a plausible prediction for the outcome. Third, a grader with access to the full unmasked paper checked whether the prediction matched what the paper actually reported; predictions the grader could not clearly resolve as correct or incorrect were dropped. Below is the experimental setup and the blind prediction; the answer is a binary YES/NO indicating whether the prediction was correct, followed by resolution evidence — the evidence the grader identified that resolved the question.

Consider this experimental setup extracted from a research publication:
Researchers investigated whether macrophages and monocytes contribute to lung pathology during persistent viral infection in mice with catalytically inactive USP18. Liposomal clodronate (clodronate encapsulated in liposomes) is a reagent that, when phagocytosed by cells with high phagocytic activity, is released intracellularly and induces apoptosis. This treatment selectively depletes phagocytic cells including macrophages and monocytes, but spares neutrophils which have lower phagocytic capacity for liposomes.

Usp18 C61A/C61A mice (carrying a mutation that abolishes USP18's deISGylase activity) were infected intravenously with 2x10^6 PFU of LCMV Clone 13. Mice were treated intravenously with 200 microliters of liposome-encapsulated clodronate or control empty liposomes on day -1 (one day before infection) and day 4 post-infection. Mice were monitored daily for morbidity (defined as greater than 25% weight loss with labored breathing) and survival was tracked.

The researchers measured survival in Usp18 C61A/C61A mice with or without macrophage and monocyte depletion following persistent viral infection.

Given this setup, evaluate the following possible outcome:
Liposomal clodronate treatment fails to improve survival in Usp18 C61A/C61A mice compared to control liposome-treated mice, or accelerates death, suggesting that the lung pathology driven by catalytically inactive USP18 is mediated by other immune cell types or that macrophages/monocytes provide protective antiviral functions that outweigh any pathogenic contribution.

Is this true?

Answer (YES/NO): NO